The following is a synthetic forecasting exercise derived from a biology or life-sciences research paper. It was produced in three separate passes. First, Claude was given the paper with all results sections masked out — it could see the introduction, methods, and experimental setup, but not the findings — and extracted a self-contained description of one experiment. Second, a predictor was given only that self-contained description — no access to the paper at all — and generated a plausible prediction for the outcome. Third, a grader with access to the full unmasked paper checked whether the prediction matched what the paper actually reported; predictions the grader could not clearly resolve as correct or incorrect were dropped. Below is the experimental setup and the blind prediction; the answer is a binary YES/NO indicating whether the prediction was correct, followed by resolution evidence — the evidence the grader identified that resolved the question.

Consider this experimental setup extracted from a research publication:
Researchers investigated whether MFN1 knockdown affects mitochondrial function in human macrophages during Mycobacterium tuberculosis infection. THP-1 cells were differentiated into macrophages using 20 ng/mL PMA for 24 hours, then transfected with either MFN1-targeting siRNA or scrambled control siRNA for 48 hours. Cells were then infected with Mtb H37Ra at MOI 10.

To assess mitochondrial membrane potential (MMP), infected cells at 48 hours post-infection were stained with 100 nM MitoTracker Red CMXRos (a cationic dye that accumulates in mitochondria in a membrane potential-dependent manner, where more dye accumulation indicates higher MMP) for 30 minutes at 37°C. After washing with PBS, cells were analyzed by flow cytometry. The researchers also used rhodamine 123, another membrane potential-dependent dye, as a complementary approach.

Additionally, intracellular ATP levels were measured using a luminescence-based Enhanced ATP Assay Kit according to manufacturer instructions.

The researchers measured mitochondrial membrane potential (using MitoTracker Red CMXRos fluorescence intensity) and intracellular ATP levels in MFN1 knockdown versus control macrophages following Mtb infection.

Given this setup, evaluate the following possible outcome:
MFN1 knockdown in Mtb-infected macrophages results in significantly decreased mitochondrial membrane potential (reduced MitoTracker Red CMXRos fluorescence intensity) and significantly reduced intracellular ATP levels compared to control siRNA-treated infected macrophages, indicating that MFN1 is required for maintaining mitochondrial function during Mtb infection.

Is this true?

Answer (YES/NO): YES